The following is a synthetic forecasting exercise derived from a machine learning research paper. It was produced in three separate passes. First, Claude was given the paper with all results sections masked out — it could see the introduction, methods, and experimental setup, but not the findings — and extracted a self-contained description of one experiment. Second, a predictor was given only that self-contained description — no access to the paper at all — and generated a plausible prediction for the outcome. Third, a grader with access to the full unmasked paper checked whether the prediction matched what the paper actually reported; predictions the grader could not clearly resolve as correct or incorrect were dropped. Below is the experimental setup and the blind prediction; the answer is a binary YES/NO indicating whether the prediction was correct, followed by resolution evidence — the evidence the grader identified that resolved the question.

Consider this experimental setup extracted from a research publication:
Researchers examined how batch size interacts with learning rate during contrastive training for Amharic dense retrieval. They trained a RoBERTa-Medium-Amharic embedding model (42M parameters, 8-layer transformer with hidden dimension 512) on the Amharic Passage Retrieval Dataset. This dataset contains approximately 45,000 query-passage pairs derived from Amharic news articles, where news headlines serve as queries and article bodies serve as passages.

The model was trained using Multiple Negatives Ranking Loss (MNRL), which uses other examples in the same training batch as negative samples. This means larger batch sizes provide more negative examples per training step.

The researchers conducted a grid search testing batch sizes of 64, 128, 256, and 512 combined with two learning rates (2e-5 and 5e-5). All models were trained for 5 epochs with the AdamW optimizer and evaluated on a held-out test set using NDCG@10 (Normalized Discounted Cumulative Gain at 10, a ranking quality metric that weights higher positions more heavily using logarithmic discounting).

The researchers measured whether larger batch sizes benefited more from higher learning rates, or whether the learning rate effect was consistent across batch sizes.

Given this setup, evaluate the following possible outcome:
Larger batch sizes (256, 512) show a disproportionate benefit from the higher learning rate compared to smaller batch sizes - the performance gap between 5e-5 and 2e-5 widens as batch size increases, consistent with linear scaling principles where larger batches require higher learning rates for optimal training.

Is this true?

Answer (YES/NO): YES